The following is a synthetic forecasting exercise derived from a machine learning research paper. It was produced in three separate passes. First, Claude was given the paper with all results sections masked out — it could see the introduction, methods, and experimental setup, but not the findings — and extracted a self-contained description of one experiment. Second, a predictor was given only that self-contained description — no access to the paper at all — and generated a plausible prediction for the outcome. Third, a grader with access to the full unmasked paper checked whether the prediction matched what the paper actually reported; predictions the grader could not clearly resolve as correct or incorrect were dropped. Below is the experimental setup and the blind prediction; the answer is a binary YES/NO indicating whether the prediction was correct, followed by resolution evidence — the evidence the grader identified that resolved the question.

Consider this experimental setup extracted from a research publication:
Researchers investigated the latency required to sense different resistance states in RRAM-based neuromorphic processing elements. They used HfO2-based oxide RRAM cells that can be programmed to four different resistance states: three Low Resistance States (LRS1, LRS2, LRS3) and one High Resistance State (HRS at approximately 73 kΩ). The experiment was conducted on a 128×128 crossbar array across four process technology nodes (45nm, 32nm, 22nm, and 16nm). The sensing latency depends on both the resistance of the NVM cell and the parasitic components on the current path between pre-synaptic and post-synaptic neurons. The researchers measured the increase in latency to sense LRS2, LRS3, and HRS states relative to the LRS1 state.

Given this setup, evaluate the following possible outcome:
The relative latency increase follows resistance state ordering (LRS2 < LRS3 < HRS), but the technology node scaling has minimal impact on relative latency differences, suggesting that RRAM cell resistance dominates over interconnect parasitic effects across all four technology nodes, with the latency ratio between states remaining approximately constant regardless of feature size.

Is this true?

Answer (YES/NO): NO